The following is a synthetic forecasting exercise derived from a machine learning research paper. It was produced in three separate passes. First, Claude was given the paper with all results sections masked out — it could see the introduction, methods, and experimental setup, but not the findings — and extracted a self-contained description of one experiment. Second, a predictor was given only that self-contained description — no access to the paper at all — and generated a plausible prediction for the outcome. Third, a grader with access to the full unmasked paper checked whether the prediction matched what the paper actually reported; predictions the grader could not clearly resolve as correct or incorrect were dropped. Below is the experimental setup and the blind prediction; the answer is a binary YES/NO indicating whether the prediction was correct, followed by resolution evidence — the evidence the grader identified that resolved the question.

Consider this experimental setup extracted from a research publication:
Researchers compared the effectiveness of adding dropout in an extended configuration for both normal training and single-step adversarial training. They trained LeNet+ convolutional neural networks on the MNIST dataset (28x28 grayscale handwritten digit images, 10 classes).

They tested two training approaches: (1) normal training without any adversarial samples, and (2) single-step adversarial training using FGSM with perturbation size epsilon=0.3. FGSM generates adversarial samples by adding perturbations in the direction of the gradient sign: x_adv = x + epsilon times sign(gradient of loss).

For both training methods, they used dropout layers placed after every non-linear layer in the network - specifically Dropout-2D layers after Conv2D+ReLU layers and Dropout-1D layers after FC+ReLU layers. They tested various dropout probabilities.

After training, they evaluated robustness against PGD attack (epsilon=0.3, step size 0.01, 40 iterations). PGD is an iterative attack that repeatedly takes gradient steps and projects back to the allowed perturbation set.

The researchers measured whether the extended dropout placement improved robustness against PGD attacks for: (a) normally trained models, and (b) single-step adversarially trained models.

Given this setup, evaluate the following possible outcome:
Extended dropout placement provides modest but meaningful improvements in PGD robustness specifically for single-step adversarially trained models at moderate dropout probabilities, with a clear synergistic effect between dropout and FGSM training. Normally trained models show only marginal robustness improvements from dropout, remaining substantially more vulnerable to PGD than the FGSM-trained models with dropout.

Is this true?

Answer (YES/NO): NO